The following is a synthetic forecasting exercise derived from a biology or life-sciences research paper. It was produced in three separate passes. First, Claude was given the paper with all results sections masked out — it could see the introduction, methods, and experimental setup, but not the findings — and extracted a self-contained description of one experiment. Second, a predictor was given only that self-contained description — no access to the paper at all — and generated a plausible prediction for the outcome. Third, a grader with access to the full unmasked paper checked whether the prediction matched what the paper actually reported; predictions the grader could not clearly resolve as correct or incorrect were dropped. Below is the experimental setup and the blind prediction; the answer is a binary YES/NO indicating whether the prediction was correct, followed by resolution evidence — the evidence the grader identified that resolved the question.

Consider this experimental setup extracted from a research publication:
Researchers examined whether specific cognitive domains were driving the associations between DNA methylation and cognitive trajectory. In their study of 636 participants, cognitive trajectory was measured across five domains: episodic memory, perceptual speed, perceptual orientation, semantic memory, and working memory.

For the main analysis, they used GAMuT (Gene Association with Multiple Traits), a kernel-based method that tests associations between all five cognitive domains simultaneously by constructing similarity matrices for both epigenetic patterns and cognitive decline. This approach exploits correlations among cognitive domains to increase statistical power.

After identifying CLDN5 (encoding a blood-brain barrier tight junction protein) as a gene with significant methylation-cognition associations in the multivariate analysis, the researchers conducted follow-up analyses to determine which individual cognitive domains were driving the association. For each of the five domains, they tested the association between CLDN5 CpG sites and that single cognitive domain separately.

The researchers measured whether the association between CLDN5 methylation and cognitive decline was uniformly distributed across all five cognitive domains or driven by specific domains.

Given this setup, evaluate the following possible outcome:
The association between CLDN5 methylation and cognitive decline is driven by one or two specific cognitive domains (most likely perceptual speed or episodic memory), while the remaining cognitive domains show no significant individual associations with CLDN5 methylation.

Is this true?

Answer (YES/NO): NO